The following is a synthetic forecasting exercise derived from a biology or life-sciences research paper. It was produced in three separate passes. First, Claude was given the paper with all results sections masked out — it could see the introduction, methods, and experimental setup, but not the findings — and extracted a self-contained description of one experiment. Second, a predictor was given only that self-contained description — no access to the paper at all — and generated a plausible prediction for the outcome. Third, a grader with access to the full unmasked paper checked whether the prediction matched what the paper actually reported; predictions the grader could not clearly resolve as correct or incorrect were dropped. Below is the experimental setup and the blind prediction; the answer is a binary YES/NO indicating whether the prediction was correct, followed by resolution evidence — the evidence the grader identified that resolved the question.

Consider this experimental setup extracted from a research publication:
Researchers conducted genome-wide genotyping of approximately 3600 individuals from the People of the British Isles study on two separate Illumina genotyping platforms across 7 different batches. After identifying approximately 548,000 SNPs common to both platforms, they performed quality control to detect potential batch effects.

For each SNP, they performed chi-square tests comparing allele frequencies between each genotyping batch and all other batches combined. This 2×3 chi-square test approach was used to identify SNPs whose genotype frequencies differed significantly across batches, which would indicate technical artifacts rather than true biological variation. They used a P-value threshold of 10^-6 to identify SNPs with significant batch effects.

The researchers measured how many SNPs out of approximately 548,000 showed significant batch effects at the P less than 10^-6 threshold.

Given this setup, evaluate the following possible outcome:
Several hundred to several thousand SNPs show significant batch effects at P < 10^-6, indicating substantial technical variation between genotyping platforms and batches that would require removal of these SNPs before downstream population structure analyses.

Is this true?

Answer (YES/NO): YES